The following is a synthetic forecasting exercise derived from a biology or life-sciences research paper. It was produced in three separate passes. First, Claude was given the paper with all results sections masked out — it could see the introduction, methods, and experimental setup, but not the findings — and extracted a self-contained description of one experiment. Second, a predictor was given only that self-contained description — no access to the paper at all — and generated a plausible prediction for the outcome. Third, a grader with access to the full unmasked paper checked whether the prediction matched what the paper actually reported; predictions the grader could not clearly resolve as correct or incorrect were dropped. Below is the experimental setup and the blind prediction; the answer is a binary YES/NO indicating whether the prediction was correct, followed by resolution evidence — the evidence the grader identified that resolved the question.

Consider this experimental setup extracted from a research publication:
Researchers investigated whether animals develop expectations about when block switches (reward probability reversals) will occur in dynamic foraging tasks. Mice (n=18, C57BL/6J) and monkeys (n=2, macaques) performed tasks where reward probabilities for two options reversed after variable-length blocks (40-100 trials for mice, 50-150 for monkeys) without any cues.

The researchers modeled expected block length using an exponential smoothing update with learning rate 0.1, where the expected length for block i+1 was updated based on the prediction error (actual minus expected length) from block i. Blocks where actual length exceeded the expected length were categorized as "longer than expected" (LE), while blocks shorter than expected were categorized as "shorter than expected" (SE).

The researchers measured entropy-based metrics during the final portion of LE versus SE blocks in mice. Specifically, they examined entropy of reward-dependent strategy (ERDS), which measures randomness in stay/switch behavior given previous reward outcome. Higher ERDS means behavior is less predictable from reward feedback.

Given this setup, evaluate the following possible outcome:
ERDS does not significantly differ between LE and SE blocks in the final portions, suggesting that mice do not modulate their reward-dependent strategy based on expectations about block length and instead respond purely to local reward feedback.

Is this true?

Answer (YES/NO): NO